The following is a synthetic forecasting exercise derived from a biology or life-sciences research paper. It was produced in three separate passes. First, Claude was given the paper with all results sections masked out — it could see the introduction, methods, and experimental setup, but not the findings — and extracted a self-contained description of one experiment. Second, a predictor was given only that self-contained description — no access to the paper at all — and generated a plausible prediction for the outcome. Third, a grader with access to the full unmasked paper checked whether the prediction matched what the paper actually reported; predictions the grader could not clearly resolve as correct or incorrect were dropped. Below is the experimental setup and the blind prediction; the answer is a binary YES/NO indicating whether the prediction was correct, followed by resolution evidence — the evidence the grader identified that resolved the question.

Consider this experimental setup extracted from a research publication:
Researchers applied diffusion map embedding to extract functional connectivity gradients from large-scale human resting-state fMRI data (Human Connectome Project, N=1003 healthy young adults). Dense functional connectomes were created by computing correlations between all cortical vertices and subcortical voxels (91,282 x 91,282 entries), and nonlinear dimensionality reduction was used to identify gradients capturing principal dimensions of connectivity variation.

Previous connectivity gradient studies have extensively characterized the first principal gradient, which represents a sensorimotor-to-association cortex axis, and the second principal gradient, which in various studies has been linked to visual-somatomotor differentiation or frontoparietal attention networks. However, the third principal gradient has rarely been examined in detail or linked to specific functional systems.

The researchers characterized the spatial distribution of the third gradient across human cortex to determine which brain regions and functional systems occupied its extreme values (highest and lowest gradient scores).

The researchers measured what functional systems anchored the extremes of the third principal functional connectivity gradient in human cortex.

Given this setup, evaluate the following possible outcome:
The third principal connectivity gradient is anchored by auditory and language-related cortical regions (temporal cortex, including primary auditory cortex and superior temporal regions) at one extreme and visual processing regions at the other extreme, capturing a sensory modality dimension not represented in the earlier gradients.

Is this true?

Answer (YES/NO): NO